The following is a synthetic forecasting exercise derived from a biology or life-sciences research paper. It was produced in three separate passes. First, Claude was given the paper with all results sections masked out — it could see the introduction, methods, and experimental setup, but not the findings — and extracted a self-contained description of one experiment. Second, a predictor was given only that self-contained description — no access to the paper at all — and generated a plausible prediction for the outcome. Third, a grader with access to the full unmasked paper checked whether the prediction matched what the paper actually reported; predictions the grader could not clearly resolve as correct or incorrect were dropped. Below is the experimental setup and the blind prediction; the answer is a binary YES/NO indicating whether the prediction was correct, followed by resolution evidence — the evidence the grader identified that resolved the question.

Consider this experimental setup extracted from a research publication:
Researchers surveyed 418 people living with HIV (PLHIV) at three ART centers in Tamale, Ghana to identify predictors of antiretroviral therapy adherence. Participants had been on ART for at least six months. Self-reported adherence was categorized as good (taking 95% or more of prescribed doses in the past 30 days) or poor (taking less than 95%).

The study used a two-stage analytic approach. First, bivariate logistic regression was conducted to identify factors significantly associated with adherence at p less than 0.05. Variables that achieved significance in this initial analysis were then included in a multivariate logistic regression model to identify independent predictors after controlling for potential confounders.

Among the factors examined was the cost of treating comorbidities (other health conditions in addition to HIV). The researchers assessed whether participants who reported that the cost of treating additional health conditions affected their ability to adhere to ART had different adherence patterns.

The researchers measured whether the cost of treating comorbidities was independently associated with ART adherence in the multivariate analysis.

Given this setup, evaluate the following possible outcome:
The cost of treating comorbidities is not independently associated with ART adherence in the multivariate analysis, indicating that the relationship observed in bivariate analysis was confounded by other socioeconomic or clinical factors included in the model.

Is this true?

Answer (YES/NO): YES